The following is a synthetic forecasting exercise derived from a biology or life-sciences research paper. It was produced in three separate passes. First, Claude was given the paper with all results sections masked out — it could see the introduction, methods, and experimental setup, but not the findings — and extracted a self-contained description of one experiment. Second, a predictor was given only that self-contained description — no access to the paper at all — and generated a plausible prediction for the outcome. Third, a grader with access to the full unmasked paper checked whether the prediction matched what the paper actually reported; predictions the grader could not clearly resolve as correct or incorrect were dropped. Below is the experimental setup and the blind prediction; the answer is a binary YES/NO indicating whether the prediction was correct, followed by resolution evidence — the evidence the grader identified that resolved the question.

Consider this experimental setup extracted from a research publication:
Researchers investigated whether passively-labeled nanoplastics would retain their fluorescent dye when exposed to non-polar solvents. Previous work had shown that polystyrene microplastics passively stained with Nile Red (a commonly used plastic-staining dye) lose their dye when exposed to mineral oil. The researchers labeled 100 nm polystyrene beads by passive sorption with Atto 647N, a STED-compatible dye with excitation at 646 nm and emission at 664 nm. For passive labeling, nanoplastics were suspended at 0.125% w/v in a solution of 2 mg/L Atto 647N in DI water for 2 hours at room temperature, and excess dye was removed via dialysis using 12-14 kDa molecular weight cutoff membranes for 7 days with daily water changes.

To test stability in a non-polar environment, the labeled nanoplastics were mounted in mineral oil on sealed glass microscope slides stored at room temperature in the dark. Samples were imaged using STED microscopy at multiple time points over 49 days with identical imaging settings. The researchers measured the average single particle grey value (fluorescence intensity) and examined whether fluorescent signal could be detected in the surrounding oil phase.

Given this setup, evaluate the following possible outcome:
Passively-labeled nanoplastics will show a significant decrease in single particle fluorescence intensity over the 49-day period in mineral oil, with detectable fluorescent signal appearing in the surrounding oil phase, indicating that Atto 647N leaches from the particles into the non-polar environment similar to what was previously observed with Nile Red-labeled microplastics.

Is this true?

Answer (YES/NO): NO